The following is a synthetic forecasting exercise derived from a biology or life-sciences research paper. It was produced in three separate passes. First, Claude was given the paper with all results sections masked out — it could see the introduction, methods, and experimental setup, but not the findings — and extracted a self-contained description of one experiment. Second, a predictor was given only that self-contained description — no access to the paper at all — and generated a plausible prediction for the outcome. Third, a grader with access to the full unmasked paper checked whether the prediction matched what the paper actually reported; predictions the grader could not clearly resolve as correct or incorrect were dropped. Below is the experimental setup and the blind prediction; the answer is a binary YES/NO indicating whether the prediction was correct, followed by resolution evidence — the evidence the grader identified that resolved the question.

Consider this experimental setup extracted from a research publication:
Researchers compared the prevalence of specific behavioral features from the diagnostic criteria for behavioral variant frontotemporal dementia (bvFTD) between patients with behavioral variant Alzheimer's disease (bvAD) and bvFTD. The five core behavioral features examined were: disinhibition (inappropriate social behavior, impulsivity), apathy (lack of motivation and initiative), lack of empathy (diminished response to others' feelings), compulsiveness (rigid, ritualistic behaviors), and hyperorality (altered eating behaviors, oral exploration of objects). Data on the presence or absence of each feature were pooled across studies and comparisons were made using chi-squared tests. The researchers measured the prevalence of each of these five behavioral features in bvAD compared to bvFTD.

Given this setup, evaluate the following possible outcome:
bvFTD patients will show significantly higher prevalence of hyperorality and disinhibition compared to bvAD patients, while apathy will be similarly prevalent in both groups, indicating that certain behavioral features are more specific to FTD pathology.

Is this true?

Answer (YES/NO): NO